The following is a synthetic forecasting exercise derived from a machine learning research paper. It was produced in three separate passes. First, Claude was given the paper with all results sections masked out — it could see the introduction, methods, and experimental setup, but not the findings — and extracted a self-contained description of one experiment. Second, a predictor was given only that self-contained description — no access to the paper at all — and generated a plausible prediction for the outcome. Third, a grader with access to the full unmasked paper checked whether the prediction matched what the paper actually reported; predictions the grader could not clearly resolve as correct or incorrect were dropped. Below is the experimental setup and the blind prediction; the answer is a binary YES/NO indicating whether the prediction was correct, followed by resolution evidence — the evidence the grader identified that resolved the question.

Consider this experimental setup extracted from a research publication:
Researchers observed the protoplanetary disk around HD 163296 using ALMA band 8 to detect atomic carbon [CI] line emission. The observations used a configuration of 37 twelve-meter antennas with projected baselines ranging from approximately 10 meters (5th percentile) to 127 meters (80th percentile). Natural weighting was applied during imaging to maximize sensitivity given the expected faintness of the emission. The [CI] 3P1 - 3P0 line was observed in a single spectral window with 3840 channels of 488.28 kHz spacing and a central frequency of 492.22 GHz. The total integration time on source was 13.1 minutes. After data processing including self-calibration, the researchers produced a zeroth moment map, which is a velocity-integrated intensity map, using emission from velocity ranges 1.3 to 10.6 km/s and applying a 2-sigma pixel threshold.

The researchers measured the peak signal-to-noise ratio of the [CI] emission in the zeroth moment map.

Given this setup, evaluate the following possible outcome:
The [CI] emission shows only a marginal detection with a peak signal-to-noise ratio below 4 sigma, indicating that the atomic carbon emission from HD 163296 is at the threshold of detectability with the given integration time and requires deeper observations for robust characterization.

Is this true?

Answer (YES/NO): NO